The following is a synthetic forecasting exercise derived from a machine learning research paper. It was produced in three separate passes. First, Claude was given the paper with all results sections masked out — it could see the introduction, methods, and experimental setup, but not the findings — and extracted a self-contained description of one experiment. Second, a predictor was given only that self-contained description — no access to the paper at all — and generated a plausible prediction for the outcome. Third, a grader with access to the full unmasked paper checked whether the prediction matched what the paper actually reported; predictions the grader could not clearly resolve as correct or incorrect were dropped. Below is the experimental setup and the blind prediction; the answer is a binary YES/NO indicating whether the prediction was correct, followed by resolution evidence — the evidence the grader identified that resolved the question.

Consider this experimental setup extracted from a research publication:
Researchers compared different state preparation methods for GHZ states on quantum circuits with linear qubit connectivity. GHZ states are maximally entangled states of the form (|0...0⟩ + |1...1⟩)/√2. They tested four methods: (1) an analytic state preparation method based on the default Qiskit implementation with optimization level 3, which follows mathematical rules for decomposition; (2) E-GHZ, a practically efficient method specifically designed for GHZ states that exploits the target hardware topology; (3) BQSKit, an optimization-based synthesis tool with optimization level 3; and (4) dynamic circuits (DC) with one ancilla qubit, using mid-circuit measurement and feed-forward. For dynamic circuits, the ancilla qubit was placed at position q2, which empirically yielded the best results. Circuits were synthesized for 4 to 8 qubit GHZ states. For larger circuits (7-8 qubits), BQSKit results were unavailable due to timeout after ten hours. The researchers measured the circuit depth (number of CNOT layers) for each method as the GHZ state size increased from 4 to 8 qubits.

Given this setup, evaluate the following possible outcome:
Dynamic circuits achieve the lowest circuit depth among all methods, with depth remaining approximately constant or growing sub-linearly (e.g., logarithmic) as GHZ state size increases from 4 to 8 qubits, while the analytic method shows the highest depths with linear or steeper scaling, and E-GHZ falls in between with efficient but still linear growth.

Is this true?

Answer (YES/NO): NO